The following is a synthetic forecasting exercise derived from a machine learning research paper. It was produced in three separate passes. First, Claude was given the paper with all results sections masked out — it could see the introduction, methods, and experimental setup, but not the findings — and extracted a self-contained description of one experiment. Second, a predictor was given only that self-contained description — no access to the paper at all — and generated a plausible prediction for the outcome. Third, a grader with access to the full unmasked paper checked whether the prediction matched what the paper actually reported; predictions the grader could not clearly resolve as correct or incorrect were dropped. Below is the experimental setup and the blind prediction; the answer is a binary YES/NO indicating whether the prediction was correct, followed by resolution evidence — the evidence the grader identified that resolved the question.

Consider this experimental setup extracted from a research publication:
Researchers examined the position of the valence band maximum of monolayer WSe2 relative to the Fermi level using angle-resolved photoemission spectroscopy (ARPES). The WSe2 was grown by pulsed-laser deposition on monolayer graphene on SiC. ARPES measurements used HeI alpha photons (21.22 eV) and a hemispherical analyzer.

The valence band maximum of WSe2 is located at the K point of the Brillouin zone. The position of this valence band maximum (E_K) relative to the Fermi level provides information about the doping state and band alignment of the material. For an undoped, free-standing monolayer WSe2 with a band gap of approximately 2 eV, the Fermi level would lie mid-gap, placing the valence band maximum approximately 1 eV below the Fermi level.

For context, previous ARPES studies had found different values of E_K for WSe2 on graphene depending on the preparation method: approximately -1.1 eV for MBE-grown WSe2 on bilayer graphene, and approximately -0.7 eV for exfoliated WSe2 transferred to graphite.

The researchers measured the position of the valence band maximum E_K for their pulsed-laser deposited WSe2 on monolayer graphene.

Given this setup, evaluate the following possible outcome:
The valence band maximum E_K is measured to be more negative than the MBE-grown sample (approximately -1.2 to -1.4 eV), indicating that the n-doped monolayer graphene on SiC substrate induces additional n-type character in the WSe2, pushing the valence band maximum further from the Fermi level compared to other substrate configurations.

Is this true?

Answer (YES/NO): NO